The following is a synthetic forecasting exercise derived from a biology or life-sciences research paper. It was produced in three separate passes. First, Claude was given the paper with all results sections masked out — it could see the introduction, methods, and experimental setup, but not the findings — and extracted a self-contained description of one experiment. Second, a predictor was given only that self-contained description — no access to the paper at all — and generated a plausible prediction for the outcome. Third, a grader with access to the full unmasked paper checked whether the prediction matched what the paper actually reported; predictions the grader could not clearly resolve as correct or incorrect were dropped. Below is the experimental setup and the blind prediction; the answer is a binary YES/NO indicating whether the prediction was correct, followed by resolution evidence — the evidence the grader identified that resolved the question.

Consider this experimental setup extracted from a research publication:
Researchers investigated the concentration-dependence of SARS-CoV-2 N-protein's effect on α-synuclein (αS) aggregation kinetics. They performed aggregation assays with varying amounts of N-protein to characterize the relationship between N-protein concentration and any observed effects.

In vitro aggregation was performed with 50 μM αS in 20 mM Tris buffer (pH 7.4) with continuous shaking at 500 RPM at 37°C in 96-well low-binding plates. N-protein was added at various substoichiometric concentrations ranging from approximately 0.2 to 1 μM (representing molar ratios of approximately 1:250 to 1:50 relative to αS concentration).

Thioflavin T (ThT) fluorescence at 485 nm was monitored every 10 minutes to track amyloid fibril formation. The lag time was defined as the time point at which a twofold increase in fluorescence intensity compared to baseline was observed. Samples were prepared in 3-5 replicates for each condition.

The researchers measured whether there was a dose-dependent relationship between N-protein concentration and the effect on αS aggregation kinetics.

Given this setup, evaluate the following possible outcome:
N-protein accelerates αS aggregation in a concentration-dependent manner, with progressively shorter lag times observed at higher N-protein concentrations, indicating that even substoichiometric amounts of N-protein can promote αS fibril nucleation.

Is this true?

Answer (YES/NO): YES